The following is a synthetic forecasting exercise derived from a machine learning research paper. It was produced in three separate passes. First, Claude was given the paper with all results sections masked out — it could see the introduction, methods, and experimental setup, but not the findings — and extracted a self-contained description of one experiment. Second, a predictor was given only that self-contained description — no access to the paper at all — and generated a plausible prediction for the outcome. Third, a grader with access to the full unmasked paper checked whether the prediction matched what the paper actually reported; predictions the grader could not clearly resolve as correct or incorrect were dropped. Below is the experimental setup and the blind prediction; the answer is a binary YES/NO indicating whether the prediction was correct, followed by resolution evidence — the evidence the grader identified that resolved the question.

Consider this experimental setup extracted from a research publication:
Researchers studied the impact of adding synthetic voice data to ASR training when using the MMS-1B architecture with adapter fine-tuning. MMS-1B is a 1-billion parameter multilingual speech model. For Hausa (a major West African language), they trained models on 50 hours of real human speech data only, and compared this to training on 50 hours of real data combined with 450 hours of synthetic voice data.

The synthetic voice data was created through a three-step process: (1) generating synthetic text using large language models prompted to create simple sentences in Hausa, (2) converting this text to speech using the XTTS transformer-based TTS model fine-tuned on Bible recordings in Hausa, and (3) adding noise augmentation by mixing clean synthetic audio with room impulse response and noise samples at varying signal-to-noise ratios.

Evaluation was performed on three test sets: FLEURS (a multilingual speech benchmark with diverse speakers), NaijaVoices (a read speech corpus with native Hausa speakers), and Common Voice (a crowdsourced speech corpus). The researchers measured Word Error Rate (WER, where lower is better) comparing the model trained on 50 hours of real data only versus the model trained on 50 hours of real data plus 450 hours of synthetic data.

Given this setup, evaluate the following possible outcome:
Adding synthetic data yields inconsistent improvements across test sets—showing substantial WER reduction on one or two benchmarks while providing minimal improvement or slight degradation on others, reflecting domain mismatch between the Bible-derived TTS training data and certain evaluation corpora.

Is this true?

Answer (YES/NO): NO